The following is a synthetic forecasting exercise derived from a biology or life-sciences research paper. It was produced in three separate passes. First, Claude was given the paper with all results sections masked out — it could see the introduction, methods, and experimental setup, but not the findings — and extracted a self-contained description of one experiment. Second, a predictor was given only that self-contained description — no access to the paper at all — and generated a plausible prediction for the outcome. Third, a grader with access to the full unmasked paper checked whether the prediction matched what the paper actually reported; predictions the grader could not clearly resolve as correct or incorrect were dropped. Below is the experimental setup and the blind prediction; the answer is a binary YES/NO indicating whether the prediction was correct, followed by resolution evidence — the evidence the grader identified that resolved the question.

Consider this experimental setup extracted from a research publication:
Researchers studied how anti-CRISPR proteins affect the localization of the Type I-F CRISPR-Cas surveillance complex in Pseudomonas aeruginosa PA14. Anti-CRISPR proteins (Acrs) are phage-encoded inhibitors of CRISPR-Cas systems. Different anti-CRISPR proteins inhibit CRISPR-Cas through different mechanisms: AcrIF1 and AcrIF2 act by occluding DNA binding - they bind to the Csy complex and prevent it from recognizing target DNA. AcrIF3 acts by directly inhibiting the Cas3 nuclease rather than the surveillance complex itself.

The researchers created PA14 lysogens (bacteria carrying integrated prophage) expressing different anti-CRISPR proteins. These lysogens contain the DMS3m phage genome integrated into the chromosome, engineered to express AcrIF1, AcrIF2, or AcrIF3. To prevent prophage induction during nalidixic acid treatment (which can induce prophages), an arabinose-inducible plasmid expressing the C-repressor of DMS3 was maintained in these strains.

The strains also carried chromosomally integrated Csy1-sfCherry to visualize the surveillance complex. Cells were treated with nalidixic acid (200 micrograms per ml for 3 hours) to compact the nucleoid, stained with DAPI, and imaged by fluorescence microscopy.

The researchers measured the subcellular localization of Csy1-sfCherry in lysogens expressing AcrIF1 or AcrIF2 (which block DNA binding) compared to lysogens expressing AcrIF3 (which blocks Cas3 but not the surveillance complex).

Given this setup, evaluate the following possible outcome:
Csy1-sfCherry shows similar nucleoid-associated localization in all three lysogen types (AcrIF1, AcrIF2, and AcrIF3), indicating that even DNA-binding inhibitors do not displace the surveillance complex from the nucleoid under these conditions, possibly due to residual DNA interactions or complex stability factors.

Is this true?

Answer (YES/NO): NO